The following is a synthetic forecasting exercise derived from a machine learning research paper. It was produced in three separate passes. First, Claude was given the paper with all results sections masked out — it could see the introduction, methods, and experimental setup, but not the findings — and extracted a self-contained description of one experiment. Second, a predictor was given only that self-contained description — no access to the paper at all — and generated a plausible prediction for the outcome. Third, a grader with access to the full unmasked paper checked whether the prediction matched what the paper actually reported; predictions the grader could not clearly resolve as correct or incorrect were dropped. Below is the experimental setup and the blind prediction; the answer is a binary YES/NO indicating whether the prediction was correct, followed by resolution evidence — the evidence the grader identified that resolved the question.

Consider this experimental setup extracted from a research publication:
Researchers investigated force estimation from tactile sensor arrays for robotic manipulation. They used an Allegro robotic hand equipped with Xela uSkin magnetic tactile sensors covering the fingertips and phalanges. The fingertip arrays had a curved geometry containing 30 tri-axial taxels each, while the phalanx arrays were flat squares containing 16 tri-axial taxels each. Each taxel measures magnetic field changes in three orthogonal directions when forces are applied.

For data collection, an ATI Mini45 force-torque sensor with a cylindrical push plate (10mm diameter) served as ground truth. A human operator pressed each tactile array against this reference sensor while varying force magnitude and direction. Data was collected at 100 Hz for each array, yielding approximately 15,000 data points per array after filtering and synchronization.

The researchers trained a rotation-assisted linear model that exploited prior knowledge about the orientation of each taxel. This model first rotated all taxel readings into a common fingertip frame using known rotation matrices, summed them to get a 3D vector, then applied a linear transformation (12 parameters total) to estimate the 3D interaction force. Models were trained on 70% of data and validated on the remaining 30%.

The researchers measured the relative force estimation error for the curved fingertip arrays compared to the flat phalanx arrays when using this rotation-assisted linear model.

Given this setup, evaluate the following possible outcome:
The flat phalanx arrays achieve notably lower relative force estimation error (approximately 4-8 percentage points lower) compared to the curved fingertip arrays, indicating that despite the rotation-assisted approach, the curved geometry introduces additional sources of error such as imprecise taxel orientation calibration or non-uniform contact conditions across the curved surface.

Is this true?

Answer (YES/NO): NO